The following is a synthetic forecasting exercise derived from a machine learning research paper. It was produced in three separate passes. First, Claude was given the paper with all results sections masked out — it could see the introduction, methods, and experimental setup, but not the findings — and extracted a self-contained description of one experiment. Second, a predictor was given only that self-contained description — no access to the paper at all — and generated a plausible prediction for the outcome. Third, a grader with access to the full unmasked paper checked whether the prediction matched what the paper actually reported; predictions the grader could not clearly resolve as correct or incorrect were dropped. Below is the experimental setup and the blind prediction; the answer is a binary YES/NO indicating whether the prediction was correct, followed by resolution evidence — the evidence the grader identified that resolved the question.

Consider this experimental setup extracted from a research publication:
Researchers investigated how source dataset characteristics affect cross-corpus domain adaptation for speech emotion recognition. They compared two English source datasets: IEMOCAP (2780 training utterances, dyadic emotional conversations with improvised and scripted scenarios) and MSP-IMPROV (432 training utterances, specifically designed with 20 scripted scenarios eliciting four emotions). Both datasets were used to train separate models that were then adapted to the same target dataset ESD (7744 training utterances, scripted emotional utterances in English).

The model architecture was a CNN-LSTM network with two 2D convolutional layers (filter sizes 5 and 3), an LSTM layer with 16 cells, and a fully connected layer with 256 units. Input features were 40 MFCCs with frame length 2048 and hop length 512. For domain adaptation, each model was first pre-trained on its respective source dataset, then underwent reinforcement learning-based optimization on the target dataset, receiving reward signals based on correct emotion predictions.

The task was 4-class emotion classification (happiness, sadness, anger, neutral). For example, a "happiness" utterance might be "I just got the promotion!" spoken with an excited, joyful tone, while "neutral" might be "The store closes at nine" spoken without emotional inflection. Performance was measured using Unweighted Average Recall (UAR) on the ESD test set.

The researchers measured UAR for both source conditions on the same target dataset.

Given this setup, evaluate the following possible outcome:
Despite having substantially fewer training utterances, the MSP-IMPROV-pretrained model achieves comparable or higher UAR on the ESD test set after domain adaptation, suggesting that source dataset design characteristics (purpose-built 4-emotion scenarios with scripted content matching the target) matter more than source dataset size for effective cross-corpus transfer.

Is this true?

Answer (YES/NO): YES